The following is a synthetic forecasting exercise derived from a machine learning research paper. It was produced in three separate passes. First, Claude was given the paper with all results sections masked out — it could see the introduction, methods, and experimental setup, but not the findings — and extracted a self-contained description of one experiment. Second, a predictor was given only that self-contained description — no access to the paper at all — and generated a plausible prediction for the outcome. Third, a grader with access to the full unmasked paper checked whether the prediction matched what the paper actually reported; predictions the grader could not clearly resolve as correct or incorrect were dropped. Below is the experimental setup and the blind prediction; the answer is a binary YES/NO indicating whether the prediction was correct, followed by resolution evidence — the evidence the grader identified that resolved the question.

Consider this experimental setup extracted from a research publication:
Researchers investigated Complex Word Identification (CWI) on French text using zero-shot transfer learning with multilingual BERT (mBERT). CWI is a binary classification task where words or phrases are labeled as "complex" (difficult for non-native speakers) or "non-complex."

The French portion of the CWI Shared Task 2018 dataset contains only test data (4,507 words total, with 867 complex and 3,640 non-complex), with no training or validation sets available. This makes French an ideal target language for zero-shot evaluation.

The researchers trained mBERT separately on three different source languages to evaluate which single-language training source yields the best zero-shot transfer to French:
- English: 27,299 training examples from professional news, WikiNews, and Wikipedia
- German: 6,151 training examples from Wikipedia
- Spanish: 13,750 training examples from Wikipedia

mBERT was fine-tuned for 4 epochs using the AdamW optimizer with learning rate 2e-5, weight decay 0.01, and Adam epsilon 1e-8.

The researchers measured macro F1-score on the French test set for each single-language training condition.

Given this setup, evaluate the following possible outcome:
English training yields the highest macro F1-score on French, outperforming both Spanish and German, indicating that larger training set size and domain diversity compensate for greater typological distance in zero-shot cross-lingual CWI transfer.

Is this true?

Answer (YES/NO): NO